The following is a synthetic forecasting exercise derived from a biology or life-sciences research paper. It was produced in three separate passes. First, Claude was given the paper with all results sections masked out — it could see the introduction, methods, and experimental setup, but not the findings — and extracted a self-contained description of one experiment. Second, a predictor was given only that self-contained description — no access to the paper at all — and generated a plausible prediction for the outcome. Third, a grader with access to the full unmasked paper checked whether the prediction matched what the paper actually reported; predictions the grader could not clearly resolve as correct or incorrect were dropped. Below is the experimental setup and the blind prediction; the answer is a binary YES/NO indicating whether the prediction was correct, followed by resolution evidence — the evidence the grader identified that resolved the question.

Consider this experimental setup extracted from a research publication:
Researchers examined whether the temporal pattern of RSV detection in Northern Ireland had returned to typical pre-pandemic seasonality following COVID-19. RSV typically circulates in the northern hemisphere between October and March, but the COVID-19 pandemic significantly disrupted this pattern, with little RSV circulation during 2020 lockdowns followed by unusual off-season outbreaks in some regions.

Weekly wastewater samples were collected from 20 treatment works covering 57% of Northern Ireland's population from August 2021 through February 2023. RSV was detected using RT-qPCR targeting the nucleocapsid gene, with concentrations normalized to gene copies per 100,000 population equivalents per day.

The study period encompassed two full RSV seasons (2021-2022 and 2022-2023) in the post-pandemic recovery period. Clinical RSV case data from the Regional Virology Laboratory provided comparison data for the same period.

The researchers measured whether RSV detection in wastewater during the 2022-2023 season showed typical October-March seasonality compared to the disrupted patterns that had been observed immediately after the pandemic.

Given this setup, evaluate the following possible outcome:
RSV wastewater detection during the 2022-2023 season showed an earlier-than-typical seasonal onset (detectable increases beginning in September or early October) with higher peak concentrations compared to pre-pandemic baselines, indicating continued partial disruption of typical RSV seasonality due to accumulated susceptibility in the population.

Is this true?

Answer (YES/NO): NO